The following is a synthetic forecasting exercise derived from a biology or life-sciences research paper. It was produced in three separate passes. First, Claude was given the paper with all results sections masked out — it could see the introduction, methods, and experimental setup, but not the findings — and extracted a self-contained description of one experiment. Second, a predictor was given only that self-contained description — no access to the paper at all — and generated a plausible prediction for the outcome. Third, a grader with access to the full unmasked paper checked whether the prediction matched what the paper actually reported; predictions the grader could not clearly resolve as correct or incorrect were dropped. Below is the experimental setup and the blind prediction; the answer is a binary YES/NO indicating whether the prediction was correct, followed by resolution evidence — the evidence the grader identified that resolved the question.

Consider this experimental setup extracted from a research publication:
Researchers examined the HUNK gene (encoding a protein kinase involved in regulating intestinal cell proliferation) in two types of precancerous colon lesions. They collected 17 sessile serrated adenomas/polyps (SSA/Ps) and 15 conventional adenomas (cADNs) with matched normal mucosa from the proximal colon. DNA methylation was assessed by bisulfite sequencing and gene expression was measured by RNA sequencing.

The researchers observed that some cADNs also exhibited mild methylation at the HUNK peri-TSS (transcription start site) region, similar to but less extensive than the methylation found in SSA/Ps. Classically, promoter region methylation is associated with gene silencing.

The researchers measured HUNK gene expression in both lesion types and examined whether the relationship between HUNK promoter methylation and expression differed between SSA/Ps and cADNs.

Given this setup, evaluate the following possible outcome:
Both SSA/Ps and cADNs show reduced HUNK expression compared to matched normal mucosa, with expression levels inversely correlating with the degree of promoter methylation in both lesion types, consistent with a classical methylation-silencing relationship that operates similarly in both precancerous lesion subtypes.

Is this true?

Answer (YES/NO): NO